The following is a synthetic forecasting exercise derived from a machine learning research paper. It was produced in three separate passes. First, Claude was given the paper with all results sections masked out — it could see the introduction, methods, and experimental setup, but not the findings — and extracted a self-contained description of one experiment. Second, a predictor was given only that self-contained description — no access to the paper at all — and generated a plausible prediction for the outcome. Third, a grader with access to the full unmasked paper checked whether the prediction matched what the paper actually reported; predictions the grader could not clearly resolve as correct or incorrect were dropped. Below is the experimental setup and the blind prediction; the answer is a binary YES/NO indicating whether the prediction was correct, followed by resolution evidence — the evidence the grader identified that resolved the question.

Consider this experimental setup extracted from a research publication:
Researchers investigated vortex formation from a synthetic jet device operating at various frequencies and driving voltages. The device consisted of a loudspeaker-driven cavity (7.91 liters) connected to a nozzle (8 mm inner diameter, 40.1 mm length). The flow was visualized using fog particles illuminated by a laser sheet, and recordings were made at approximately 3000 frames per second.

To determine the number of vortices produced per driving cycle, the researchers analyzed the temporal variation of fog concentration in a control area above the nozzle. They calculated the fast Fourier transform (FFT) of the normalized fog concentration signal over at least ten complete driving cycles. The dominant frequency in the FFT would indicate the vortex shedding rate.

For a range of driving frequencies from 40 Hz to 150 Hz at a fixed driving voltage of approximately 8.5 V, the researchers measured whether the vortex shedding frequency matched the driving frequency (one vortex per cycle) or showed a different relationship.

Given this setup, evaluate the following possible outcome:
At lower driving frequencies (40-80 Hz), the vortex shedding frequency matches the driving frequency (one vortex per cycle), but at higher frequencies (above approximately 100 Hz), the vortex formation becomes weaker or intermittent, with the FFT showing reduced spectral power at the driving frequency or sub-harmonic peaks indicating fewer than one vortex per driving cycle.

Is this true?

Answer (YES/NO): NO